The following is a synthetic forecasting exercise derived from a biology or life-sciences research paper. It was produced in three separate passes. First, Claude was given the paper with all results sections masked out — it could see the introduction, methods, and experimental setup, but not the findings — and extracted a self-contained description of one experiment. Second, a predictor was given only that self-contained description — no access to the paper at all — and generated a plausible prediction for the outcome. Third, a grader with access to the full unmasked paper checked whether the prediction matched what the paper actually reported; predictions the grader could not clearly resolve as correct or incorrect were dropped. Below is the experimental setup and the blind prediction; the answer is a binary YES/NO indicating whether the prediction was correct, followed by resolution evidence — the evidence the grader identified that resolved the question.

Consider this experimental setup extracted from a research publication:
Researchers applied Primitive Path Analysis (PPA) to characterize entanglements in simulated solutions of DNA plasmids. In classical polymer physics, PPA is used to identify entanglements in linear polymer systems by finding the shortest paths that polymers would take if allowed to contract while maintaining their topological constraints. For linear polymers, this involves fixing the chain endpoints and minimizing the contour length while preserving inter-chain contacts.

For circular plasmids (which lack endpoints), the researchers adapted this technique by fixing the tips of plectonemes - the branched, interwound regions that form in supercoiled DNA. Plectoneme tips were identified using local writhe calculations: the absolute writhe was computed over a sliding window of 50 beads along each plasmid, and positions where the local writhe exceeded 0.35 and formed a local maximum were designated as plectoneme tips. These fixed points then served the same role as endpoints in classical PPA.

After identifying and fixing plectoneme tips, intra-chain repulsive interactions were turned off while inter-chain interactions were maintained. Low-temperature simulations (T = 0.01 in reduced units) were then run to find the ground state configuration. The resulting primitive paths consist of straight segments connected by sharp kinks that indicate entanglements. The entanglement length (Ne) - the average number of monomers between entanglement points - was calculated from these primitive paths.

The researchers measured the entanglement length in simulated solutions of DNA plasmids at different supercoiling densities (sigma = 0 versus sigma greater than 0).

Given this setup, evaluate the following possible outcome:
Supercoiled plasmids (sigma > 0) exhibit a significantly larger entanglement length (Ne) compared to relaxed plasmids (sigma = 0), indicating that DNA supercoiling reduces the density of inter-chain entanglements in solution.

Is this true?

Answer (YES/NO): YES